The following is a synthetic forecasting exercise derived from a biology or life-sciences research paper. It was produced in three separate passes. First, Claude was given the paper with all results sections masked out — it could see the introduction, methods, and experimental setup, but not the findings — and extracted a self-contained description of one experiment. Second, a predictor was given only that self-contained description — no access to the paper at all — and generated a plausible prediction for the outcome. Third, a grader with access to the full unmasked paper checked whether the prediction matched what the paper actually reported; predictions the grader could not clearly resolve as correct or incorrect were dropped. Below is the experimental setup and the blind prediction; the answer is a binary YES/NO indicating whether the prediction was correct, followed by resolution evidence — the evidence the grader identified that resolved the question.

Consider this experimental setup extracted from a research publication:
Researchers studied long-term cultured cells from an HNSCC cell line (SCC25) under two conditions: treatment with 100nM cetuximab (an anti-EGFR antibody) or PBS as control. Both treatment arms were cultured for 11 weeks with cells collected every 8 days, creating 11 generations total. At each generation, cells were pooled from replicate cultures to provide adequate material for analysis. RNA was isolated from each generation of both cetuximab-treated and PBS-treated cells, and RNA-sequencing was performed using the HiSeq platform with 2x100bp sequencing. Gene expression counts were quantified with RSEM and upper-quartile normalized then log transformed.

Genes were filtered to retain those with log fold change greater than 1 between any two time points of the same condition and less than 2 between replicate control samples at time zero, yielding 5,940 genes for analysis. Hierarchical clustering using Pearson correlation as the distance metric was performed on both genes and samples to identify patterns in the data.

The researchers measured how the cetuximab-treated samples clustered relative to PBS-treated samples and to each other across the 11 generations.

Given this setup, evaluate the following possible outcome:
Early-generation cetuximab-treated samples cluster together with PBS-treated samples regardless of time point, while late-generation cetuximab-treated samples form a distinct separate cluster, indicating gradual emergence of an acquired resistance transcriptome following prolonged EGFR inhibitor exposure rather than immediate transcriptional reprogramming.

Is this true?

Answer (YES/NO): NO